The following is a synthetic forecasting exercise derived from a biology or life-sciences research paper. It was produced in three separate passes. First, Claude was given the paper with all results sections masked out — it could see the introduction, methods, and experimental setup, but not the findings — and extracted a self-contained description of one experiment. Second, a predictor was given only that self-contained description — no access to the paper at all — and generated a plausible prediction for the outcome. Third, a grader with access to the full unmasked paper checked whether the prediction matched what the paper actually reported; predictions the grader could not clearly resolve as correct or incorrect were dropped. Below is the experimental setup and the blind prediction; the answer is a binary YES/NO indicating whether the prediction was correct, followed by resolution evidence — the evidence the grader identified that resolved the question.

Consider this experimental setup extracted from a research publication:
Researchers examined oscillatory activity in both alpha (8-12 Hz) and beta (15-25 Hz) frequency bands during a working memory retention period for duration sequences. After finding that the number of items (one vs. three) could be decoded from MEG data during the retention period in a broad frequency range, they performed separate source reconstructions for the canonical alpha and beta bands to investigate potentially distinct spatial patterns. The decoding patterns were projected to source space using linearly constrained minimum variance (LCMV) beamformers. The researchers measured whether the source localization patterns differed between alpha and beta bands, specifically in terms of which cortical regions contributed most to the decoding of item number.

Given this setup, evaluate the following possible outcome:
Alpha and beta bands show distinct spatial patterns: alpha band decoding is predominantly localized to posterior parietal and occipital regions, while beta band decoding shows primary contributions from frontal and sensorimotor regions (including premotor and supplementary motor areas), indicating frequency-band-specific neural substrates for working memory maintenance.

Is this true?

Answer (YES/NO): NO